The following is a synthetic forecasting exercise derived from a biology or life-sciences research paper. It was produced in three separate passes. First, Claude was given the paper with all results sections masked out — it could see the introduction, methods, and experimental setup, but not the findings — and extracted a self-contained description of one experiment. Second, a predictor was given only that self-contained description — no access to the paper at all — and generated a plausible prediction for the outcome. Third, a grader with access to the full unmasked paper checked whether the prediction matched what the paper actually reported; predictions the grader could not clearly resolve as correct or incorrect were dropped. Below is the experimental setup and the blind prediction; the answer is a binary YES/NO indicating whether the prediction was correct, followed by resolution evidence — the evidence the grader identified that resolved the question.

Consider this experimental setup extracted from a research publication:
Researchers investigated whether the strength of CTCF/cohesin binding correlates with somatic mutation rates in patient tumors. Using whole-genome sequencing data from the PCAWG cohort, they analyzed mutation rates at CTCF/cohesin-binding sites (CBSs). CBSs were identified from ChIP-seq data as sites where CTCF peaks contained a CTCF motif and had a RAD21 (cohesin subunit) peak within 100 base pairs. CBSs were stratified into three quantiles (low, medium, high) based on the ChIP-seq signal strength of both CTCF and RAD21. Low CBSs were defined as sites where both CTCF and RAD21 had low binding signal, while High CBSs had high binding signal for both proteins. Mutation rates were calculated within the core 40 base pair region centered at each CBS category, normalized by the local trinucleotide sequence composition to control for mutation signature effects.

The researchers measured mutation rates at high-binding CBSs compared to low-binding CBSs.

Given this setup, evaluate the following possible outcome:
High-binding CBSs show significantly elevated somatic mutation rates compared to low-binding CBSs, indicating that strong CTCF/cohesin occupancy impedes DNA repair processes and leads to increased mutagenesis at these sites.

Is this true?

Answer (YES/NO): YES